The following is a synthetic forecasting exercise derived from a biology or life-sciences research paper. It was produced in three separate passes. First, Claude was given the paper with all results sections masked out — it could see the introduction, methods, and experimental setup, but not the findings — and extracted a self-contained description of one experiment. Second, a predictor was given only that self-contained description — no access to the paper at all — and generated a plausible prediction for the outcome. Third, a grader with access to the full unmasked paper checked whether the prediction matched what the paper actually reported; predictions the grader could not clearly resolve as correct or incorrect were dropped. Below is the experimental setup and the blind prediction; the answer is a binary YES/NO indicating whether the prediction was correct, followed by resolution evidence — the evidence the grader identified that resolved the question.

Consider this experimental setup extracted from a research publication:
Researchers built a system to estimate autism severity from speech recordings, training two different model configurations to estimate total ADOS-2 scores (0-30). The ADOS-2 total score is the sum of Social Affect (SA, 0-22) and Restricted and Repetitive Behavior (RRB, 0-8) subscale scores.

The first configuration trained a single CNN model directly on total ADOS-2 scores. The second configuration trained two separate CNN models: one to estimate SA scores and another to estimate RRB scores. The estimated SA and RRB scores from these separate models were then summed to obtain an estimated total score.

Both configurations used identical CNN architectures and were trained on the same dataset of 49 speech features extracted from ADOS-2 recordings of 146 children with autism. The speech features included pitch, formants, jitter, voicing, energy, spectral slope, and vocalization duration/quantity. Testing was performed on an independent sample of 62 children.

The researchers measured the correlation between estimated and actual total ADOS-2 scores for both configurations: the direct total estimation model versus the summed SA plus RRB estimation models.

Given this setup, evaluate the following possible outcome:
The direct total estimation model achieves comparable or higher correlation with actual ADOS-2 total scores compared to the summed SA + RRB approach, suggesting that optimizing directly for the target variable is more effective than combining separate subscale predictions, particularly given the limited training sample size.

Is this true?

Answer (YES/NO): NO